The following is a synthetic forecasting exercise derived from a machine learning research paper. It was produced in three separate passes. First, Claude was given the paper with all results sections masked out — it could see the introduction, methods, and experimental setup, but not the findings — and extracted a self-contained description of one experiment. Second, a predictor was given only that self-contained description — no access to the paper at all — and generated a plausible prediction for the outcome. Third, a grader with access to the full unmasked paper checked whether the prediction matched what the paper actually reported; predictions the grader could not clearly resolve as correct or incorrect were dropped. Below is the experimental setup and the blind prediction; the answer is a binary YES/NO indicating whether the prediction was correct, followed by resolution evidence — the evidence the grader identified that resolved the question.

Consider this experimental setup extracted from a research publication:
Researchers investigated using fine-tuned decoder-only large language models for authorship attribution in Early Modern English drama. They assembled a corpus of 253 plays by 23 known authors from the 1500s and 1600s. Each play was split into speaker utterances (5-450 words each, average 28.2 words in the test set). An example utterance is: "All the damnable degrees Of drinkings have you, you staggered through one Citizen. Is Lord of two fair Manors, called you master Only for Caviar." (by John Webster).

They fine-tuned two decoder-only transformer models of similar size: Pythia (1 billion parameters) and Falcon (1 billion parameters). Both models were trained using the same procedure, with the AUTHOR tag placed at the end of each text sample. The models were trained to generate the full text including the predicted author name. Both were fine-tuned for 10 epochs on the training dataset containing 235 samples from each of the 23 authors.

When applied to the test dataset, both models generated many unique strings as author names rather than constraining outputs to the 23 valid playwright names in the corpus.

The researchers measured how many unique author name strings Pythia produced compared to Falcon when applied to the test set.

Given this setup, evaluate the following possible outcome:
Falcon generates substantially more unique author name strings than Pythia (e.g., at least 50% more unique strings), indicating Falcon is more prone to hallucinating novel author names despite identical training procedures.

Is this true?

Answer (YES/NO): NO